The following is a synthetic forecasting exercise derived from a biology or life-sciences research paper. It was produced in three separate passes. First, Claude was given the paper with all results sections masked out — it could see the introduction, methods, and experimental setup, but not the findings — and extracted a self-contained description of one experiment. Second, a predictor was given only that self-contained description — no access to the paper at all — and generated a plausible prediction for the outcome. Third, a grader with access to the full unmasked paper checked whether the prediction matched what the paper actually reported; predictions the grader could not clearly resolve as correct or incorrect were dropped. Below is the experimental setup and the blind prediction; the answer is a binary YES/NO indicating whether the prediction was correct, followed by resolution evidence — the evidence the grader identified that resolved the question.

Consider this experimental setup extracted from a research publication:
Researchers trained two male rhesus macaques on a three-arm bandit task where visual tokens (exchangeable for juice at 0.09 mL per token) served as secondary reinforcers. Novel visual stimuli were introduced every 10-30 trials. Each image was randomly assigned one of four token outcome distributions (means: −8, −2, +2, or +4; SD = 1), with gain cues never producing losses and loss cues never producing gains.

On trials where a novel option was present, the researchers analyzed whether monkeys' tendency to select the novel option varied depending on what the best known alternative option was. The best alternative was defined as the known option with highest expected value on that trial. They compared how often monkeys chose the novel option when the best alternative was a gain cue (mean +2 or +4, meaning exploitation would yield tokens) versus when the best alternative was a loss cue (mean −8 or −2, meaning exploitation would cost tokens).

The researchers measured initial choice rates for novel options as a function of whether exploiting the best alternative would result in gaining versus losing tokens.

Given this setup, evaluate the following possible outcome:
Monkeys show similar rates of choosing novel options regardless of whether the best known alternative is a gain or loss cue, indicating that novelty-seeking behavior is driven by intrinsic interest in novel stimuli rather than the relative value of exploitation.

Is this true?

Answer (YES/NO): NO